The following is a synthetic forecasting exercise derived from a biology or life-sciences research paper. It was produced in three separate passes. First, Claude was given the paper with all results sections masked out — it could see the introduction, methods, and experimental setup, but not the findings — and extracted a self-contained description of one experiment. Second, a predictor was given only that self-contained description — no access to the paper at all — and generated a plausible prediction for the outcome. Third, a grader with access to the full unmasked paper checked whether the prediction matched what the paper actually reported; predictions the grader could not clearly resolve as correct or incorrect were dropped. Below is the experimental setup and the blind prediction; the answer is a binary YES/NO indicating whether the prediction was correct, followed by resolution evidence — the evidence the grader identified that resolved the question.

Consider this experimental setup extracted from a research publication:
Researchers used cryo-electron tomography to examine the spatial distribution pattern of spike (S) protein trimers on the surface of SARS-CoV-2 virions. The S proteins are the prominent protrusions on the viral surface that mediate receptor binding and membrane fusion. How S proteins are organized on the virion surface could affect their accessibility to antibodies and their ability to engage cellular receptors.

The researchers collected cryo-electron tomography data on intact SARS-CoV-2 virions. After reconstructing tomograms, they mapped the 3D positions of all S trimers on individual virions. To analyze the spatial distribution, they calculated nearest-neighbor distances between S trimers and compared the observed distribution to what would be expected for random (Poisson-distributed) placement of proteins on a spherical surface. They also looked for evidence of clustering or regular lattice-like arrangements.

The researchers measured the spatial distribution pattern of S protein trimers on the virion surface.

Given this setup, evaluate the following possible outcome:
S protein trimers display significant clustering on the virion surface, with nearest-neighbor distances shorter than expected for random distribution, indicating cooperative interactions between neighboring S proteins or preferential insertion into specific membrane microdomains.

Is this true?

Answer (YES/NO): NO